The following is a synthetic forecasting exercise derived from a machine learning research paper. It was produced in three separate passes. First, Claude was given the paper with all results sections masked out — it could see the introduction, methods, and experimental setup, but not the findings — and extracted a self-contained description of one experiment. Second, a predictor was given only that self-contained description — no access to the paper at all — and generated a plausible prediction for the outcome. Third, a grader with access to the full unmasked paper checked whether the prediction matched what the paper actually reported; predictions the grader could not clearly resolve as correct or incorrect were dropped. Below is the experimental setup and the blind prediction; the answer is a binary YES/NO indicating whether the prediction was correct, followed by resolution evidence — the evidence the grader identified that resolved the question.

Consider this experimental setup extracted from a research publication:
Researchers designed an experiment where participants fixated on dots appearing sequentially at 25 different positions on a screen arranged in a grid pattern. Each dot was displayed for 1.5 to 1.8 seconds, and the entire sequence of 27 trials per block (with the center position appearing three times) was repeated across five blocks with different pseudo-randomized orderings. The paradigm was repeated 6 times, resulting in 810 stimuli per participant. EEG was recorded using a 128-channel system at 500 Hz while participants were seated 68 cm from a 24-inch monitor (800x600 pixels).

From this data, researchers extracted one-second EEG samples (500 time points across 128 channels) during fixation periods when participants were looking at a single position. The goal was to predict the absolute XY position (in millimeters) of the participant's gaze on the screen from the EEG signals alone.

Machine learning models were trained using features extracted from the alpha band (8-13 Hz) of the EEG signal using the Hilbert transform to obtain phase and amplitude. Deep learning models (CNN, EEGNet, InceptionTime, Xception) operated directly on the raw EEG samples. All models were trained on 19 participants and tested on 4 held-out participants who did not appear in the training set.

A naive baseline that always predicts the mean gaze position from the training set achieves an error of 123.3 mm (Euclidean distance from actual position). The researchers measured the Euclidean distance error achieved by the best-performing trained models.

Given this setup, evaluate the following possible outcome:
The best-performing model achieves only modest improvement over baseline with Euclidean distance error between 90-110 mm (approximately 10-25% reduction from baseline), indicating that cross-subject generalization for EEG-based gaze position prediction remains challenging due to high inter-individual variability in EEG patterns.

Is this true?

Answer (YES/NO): NO